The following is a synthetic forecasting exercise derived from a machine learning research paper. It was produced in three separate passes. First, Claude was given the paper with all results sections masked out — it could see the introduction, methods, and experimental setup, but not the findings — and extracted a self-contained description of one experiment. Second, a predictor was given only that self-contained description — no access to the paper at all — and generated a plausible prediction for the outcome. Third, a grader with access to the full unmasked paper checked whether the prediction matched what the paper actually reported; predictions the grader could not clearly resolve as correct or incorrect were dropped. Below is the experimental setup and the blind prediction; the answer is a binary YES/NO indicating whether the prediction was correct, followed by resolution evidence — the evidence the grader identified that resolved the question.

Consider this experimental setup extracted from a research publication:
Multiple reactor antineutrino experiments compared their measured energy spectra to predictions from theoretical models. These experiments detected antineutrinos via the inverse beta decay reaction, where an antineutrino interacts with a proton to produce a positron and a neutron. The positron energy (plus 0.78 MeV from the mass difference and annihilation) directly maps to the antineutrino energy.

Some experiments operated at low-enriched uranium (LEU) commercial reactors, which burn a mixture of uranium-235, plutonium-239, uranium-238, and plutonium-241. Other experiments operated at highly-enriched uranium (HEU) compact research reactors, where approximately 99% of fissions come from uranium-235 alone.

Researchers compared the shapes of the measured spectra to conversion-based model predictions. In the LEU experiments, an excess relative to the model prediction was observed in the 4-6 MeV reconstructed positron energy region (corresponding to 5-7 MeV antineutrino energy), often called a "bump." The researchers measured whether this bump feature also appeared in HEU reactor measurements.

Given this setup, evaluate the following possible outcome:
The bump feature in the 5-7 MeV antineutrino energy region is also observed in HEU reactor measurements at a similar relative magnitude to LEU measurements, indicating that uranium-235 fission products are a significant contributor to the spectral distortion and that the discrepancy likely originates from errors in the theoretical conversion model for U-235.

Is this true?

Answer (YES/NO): YES